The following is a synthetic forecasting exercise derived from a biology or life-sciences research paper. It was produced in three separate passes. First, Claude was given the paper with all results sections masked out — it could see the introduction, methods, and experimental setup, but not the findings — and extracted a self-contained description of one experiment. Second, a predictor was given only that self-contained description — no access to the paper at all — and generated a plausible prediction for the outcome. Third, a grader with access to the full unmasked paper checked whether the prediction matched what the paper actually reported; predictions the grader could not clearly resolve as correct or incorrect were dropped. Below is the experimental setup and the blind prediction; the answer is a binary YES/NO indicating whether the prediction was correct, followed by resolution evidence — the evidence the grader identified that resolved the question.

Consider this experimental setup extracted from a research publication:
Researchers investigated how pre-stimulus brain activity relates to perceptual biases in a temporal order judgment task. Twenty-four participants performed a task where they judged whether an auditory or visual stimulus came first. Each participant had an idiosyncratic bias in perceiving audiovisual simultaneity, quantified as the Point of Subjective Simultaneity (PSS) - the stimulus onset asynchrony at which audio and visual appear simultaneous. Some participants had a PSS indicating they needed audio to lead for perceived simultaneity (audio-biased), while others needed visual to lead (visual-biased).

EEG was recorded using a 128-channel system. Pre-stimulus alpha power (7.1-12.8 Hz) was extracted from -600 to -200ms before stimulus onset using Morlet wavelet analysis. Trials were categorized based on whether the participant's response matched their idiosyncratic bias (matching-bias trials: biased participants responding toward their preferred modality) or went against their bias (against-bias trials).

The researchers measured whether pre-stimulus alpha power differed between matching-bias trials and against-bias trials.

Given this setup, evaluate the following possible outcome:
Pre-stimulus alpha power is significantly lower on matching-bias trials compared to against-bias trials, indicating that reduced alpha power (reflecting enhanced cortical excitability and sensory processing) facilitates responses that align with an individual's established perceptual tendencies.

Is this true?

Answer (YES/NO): NO